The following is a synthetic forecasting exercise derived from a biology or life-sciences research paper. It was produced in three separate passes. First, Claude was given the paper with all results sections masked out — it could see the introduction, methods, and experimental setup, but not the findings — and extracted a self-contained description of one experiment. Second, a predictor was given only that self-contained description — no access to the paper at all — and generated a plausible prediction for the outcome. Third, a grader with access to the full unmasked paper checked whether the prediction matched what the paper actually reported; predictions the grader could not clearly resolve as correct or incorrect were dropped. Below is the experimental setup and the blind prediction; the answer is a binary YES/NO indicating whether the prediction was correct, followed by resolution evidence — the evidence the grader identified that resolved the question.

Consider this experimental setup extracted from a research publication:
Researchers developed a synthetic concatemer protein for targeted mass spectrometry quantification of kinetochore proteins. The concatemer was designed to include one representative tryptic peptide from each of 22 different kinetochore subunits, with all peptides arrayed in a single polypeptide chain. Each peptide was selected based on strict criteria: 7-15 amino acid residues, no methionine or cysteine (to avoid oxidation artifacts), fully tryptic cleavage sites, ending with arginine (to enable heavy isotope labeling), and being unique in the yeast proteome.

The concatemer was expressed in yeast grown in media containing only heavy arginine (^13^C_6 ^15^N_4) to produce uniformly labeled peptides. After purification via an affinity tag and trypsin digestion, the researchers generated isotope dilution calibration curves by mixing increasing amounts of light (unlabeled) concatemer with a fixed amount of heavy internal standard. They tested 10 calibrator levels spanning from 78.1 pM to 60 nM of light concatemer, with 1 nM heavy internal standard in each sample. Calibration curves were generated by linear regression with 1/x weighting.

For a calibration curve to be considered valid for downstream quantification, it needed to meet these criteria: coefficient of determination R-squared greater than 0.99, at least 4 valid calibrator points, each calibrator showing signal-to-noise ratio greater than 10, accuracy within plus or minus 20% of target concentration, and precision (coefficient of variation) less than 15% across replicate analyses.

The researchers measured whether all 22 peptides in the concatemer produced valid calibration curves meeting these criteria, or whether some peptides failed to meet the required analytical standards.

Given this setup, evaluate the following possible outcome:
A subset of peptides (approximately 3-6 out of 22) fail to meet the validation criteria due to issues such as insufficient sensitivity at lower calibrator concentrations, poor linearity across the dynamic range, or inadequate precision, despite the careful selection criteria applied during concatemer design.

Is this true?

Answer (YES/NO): NO